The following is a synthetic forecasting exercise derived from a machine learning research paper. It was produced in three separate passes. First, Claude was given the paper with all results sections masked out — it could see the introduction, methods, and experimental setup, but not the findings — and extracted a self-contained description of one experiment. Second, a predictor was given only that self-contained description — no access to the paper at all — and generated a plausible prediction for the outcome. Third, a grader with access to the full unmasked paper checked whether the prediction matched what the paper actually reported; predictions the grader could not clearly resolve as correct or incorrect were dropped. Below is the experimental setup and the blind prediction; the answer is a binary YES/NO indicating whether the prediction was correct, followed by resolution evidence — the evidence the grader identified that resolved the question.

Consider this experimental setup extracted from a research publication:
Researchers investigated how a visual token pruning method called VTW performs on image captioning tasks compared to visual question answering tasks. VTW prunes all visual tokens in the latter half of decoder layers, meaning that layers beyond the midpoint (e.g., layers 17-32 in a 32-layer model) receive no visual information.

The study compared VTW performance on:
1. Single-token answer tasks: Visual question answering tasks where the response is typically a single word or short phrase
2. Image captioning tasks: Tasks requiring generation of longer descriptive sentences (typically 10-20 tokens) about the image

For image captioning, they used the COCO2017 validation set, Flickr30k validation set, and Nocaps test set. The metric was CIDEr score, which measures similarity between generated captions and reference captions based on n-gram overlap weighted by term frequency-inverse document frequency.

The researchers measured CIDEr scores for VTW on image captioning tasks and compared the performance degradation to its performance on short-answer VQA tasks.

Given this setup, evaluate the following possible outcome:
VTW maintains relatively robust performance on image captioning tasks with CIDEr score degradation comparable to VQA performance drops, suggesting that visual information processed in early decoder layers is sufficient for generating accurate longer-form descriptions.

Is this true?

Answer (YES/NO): NO